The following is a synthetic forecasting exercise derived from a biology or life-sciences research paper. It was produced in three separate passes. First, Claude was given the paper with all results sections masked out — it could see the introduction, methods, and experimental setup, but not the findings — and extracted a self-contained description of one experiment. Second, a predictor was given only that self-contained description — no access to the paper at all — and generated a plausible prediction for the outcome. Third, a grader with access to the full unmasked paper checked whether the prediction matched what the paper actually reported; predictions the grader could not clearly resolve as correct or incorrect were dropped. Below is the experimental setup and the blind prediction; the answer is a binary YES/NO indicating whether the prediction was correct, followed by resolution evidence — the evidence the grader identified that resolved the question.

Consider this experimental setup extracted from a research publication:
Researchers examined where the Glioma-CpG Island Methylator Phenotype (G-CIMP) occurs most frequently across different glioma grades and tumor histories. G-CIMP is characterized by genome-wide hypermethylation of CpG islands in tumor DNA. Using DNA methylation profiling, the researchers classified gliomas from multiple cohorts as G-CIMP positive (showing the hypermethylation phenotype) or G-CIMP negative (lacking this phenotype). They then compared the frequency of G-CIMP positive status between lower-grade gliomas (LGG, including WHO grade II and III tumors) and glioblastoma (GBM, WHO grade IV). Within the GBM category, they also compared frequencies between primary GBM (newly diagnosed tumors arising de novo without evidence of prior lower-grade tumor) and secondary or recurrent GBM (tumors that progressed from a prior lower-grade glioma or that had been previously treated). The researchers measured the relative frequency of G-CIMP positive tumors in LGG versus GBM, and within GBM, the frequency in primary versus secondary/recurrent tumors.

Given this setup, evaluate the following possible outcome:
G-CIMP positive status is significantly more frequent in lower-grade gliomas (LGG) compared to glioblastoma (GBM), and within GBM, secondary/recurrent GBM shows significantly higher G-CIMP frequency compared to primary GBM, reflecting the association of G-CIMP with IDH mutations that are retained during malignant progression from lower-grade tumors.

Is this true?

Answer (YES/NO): YES